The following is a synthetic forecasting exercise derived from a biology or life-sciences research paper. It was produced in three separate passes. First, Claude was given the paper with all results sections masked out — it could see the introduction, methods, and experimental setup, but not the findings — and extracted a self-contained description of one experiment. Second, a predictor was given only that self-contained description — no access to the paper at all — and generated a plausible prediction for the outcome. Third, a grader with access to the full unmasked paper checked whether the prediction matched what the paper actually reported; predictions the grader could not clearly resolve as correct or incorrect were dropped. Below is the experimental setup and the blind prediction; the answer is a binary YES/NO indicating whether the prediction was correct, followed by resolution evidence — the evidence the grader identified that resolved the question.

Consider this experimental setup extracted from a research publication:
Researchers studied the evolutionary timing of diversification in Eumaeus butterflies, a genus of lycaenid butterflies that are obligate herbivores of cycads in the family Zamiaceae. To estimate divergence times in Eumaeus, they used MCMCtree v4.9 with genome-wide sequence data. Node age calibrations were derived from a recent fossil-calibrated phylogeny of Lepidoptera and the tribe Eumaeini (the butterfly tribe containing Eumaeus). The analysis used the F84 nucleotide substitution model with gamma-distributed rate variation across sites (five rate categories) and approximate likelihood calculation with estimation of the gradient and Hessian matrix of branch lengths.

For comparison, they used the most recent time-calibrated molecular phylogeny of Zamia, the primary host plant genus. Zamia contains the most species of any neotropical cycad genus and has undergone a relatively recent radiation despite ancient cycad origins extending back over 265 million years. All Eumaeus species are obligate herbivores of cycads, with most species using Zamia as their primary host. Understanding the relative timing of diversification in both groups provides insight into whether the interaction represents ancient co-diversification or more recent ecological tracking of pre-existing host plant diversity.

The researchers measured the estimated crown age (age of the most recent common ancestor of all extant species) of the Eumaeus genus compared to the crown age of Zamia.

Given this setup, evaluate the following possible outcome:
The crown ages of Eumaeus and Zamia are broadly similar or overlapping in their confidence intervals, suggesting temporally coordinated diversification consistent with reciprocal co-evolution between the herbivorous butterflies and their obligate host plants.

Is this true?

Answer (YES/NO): NO